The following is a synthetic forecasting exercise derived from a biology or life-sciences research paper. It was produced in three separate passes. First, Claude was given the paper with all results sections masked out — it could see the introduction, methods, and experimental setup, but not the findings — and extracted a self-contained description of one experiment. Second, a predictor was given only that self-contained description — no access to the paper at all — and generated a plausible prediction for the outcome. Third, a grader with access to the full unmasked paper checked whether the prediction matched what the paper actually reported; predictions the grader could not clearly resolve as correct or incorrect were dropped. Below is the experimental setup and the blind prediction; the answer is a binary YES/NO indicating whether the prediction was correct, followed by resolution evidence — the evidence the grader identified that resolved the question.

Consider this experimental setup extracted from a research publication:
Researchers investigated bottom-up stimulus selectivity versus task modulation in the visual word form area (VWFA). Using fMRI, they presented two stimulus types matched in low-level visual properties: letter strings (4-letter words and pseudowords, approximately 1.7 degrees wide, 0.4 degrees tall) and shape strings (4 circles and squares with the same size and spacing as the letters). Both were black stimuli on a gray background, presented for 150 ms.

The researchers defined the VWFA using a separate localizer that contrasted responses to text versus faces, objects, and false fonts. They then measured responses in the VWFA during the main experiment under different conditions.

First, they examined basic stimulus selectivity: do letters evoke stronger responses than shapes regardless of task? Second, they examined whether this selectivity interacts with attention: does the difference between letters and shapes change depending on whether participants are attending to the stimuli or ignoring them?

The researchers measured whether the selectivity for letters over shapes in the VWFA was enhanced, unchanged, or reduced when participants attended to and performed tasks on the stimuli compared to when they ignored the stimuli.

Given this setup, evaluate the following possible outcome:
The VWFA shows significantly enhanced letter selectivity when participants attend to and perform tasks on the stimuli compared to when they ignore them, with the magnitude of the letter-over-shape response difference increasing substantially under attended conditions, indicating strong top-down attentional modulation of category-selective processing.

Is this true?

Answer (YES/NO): NO